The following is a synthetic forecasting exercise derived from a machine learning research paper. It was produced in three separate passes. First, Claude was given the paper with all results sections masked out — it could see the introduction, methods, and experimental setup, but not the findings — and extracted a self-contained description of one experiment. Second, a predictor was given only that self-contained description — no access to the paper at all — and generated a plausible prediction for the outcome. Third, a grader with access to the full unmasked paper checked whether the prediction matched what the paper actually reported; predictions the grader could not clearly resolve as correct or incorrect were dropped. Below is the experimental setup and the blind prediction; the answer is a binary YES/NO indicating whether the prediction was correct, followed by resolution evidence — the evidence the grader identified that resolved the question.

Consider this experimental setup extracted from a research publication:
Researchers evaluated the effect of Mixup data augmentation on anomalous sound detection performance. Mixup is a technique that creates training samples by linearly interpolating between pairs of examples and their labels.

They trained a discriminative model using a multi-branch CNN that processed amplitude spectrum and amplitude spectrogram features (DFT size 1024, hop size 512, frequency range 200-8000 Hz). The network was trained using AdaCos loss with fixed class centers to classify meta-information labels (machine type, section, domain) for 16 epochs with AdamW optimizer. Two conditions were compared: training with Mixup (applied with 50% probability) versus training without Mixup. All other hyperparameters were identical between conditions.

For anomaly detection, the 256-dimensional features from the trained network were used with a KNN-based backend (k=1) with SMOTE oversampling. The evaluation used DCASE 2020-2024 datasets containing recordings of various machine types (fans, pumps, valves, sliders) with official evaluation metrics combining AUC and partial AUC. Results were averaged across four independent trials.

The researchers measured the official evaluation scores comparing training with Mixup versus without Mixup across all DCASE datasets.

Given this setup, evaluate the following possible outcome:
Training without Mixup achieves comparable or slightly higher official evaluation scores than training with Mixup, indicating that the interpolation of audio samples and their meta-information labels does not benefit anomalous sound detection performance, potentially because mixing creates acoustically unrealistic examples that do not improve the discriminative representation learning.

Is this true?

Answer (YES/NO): NO